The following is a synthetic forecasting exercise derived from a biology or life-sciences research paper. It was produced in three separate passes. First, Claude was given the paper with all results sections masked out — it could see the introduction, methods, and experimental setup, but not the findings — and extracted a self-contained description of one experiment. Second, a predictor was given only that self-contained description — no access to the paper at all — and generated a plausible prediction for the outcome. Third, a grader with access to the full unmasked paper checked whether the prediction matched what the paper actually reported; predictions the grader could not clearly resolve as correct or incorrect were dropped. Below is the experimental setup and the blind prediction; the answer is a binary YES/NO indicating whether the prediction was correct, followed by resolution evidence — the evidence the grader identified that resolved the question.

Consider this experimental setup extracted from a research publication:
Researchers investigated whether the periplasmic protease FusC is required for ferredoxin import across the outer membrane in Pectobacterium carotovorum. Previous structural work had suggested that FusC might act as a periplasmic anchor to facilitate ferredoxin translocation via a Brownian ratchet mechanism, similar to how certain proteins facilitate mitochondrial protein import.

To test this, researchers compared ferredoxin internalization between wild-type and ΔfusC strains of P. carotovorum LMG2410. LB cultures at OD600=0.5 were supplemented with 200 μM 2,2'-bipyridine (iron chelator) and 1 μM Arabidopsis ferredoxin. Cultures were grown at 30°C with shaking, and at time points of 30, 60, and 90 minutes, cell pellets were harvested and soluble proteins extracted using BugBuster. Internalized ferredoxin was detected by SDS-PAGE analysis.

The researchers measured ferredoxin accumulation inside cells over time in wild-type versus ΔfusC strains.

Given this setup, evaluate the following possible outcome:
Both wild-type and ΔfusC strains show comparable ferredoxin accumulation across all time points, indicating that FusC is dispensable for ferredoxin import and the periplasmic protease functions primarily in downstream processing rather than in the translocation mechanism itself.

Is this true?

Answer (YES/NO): YES